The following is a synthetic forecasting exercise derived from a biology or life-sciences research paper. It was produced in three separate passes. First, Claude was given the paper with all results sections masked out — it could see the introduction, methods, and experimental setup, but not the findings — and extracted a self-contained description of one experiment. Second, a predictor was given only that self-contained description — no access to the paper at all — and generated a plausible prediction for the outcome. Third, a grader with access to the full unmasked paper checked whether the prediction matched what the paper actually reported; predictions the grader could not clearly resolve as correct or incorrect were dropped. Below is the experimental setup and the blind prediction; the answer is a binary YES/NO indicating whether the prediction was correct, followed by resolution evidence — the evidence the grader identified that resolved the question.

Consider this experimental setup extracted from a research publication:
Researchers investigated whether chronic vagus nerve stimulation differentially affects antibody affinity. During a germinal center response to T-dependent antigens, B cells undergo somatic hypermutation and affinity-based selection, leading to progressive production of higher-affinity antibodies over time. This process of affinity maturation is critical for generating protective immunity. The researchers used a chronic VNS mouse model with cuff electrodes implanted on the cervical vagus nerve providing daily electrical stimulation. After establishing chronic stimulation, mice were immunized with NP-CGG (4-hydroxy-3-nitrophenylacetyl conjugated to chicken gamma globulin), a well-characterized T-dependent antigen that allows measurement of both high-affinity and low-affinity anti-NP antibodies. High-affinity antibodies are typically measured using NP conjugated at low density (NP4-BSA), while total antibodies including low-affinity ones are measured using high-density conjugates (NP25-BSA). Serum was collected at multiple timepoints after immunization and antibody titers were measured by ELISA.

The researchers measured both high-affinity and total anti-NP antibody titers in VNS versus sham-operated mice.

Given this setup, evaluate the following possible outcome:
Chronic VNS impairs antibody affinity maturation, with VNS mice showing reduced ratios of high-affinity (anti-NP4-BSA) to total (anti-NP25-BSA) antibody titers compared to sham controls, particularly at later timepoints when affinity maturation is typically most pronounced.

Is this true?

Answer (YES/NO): YES